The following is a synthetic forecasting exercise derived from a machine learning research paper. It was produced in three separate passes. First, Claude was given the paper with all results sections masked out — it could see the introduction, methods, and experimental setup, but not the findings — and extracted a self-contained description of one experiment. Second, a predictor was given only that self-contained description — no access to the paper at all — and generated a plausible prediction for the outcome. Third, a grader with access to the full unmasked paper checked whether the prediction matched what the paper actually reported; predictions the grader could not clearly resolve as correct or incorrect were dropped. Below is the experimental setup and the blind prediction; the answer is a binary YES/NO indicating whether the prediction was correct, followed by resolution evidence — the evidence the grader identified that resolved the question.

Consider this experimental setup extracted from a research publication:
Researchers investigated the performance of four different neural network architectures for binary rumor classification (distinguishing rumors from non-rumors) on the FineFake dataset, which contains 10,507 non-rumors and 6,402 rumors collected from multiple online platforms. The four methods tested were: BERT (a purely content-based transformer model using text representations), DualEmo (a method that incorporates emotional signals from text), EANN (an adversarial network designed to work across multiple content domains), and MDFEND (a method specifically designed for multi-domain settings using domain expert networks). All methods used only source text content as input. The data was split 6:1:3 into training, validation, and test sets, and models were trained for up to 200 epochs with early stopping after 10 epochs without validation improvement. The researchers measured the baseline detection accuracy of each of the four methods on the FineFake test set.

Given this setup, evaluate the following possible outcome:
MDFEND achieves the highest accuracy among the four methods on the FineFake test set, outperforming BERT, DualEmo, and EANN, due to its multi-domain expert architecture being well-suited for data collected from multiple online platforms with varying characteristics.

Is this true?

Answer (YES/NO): YES